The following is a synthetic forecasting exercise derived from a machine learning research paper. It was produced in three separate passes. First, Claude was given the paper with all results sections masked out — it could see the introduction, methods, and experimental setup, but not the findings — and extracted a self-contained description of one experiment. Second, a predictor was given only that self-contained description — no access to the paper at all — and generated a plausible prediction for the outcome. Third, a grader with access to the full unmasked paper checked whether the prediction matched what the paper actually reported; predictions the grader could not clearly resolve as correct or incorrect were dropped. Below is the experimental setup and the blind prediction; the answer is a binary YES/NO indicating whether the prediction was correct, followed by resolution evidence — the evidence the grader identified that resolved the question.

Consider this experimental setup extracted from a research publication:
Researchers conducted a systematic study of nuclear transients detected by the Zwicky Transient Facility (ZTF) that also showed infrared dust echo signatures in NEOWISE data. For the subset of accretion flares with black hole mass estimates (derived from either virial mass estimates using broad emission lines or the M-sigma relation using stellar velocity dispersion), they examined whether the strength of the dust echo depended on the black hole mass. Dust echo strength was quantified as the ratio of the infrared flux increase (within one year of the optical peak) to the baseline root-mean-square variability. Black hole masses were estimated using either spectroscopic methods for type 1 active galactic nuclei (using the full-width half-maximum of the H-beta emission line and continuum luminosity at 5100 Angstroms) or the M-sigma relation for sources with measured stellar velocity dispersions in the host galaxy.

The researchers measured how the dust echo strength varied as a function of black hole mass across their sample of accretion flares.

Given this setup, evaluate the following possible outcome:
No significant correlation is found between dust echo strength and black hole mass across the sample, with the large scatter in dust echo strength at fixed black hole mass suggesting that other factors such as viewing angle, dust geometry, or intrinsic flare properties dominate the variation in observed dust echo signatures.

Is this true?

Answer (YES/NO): NO